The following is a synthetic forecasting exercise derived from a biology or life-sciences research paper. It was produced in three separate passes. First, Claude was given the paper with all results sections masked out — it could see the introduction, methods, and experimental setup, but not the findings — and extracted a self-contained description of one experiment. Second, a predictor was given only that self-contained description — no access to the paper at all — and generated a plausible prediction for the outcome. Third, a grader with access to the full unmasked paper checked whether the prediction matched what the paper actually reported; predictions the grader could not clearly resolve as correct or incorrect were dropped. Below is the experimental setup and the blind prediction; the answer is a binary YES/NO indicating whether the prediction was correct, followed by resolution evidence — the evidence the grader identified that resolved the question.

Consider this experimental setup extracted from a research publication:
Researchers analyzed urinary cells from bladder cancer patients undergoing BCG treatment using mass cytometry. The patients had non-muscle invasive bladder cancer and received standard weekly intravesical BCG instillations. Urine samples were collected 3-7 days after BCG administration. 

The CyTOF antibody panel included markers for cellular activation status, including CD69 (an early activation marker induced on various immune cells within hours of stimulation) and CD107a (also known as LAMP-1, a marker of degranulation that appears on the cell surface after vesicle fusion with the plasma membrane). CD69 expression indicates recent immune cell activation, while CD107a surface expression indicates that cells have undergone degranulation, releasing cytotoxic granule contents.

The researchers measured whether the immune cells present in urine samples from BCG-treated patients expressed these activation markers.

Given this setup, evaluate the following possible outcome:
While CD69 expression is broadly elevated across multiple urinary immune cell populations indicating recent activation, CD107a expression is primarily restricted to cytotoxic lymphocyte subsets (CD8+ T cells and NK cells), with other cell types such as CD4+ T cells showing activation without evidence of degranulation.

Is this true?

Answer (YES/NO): NO